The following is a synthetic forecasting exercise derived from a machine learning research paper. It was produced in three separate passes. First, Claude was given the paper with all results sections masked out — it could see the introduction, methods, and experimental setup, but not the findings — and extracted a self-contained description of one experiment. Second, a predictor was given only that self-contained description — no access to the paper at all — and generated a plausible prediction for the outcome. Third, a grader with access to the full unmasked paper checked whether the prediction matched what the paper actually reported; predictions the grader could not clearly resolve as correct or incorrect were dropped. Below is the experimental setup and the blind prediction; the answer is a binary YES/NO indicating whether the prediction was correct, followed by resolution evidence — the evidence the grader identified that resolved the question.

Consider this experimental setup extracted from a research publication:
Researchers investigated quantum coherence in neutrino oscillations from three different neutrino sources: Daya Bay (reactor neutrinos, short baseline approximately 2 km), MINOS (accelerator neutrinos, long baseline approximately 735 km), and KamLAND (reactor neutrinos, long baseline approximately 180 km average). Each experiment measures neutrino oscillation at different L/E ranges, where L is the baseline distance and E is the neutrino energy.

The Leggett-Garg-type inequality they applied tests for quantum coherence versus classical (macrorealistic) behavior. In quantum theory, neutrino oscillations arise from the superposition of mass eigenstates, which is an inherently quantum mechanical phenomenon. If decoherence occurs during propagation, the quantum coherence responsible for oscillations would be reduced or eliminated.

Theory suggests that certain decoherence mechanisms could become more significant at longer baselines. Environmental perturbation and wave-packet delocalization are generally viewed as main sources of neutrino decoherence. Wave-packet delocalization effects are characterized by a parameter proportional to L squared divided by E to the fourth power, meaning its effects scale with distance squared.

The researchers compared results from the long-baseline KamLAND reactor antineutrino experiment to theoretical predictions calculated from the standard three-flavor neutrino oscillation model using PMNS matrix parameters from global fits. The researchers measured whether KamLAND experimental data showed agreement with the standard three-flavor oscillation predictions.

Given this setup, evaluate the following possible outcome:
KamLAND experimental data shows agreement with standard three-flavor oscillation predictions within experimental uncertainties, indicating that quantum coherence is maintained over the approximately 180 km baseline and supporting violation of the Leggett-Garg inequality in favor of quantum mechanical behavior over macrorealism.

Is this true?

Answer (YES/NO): NO